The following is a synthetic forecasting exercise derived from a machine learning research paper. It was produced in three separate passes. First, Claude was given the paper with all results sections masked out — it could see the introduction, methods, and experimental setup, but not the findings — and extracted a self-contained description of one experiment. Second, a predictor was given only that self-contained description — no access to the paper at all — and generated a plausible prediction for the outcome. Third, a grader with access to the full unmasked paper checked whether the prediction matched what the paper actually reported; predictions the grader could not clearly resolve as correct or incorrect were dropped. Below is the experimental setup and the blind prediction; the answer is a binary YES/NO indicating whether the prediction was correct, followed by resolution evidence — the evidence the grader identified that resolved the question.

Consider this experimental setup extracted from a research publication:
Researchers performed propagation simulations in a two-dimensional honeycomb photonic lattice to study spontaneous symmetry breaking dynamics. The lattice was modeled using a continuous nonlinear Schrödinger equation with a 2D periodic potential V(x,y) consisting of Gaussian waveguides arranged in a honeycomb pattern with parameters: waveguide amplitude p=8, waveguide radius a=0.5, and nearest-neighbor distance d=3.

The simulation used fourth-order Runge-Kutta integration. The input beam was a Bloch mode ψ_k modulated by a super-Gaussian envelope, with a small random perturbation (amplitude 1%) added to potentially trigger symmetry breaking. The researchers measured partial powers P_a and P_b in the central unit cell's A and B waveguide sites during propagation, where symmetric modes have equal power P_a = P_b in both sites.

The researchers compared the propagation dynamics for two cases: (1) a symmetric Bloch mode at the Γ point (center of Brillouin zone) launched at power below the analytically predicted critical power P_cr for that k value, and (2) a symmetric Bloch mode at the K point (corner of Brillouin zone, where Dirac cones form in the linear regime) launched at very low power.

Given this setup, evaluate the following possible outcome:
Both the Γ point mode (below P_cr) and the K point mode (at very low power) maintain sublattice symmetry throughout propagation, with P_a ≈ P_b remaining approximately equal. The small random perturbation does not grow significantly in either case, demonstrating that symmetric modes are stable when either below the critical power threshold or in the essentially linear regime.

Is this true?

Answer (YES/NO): NO